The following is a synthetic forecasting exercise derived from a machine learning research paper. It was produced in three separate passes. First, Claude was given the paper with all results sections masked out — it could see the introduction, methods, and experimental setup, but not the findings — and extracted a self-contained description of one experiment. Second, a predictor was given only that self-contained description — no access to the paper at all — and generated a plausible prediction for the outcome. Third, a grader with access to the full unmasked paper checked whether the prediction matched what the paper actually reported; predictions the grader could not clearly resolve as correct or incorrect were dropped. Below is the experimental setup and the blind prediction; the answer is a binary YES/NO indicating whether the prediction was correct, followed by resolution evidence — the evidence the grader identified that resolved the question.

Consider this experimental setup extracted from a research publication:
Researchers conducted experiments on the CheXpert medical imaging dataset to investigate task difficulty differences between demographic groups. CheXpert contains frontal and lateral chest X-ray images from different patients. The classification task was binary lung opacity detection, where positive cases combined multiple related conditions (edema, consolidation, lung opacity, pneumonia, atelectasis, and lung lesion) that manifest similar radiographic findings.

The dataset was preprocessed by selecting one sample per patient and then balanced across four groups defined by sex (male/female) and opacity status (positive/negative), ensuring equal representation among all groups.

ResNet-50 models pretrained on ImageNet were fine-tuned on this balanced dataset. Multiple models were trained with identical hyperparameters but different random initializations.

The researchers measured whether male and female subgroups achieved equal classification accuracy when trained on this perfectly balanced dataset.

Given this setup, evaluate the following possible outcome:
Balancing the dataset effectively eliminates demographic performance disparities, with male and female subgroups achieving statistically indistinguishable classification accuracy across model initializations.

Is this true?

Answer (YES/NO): NO